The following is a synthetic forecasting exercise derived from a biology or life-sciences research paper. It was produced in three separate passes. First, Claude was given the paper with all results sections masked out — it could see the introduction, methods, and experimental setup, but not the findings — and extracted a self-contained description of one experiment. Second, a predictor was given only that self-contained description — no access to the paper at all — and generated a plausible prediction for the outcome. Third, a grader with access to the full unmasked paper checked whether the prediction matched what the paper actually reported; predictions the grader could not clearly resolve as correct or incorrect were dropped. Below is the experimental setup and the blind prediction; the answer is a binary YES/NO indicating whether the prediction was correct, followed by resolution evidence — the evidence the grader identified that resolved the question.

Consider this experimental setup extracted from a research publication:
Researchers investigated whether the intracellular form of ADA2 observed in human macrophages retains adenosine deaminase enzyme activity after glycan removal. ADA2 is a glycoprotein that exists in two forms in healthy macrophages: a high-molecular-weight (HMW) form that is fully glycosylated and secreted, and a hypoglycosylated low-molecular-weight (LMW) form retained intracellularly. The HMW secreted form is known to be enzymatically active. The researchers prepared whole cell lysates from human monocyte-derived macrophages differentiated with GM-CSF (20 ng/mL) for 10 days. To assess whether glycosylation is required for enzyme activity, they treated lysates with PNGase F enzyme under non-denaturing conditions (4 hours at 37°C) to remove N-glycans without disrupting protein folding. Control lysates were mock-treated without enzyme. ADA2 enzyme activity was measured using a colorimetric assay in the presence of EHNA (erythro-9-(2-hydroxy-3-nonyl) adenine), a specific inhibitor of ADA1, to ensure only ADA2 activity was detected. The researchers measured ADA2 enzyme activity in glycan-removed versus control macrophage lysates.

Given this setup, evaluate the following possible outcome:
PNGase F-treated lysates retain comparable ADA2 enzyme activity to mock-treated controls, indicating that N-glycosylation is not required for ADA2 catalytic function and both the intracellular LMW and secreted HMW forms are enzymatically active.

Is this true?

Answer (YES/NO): YES